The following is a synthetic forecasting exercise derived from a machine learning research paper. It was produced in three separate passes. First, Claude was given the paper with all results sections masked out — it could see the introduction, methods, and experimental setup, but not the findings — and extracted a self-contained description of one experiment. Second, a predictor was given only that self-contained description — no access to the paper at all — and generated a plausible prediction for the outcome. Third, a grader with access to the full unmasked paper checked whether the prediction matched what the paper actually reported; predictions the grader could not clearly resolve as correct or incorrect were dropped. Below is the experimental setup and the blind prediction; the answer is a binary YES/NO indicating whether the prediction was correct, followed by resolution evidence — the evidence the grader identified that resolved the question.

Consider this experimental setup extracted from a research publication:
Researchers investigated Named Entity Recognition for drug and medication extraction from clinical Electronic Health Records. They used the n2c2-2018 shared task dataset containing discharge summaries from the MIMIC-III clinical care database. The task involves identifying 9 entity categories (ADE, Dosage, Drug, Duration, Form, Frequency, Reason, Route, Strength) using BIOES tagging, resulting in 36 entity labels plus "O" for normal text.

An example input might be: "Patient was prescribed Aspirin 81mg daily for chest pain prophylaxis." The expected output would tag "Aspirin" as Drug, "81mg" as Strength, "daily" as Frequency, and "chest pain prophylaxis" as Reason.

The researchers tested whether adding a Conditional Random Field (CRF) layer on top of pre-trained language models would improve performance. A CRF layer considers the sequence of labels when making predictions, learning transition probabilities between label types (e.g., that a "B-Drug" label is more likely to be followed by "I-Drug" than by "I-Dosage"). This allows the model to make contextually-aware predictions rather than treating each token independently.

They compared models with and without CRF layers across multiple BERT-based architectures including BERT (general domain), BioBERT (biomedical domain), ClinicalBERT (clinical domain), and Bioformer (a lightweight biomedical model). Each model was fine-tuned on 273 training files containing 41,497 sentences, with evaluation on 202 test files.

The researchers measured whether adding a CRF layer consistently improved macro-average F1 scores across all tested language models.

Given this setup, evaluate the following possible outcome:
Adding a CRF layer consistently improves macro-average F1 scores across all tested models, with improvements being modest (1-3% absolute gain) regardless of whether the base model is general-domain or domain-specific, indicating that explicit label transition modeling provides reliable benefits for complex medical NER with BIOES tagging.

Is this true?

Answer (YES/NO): NO